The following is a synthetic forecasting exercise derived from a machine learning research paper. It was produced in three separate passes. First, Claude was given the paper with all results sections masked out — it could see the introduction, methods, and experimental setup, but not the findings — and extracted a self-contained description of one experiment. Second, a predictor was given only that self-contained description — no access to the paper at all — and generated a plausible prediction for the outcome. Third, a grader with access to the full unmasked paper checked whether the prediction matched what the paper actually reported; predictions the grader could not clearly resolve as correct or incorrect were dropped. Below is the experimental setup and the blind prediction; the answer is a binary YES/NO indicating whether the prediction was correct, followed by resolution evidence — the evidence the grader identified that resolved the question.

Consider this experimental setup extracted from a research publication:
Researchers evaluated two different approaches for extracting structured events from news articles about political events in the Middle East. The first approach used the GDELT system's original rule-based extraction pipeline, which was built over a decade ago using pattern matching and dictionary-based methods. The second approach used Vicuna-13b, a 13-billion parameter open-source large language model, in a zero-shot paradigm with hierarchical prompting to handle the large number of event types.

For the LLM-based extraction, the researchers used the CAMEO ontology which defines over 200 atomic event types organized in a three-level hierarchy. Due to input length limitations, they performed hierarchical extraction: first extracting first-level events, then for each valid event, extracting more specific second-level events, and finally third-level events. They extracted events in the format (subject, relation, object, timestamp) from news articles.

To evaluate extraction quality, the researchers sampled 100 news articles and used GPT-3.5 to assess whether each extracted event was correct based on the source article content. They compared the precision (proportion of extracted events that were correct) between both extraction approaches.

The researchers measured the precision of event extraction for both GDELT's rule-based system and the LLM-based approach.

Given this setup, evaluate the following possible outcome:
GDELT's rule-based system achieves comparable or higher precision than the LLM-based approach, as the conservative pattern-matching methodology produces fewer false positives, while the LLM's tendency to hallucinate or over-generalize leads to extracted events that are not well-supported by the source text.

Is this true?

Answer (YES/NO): YES